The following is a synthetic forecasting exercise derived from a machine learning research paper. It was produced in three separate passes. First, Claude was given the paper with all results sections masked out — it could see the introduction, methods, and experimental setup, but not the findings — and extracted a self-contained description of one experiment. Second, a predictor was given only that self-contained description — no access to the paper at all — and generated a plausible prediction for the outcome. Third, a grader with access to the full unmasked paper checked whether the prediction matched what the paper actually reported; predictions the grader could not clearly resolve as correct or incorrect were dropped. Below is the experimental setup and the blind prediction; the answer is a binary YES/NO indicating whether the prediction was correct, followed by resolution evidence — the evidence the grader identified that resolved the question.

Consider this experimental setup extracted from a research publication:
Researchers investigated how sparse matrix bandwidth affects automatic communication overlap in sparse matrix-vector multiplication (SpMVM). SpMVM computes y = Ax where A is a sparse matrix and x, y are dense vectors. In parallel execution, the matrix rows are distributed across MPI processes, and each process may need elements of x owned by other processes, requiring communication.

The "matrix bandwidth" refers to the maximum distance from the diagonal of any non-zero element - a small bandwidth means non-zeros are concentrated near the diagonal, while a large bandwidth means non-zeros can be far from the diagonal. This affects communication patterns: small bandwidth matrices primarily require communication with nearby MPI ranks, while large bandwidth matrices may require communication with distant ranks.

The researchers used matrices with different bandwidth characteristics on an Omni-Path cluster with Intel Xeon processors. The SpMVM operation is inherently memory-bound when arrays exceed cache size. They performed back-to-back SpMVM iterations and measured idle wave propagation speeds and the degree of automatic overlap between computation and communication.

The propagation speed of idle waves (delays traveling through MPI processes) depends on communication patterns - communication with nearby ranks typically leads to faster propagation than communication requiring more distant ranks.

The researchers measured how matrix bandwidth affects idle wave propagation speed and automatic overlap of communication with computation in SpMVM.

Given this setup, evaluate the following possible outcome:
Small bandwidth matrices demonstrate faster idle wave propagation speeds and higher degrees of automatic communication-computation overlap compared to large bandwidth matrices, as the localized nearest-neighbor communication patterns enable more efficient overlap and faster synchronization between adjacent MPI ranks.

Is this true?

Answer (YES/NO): NO